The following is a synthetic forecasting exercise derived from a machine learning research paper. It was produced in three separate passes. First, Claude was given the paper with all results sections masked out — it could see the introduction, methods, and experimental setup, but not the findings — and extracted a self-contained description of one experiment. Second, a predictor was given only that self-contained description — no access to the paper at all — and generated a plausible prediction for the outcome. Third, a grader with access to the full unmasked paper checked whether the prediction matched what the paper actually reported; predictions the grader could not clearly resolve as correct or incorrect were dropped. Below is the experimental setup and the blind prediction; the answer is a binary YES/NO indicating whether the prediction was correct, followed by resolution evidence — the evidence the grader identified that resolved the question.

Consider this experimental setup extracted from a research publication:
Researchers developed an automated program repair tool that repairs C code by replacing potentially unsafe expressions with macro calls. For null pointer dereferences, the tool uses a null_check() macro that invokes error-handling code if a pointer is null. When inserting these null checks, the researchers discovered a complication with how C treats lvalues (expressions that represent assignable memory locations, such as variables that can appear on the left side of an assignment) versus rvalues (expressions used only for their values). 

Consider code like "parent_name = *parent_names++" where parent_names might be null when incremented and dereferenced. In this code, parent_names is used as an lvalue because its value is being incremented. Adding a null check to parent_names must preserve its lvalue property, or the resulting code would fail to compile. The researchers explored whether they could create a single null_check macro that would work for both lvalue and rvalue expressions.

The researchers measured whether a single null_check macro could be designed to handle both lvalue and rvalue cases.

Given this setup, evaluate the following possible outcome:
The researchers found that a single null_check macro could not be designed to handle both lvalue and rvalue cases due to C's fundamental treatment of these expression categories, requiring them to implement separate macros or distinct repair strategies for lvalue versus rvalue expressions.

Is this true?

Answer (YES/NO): YES